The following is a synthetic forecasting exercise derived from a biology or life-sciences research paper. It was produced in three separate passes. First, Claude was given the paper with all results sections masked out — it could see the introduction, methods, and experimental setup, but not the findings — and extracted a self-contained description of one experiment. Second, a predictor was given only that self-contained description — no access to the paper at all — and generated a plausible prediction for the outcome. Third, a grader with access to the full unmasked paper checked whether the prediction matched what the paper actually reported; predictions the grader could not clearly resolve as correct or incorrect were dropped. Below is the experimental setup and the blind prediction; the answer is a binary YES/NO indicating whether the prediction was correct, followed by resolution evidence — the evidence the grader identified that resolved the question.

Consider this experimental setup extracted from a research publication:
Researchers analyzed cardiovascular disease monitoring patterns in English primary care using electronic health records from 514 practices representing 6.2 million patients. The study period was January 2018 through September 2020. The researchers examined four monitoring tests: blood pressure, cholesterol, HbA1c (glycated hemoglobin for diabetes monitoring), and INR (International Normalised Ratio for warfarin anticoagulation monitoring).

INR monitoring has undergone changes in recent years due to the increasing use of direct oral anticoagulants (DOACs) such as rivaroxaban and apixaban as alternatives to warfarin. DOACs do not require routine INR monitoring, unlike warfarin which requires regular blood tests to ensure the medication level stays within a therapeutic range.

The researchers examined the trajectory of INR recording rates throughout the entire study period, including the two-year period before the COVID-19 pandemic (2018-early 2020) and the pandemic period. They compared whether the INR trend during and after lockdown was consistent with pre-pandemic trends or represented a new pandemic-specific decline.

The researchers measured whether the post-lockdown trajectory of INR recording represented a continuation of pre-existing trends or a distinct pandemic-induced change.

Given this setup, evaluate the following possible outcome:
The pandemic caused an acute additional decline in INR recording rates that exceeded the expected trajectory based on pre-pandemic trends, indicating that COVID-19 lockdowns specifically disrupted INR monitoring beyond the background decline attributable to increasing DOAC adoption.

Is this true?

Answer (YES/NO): YES